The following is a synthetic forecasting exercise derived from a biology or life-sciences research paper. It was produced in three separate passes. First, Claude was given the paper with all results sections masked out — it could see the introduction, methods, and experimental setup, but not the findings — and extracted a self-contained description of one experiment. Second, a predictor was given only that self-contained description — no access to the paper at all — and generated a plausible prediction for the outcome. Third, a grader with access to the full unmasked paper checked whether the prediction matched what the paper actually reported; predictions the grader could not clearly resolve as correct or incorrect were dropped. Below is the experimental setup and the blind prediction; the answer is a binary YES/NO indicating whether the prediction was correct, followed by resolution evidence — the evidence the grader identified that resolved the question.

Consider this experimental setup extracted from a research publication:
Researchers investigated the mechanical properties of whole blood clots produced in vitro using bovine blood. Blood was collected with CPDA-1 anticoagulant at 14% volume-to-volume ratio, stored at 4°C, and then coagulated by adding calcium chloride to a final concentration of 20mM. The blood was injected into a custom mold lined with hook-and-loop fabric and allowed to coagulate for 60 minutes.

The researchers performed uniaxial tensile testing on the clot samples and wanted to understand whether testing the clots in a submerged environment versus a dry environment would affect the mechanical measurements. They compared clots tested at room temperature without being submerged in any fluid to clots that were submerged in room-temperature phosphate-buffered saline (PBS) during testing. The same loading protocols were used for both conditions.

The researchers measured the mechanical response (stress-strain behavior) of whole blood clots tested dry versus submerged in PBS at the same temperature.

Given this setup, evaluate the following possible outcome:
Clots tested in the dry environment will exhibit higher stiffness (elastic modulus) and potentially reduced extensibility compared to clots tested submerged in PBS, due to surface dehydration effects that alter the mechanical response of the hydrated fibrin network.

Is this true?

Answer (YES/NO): NO